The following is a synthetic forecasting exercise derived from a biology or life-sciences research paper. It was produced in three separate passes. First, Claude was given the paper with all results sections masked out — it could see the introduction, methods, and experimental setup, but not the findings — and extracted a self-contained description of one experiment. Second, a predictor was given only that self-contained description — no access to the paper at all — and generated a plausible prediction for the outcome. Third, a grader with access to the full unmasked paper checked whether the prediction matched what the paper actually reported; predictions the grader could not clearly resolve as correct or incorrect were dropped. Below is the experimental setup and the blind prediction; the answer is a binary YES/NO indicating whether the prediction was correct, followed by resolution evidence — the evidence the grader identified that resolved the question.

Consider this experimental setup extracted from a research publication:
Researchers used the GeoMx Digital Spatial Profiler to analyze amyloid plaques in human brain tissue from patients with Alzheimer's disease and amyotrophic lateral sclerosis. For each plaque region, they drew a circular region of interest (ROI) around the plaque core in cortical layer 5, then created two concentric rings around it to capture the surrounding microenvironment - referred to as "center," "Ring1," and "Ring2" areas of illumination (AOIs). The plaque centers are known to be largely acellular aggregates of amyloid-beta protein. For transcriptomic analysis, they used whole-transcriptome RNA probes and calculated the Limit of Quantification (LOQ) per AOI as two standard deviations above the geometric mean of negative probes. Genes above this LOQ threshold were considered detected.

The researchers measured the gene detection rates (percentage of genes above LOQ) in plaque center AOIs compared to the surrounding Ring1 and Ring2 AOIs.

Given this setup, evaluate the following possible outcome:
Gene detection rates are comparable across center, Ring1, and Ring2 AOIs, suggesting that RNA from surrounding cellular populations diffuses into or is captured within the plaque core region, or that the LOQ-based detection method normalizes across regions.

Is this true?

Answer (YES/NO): NO